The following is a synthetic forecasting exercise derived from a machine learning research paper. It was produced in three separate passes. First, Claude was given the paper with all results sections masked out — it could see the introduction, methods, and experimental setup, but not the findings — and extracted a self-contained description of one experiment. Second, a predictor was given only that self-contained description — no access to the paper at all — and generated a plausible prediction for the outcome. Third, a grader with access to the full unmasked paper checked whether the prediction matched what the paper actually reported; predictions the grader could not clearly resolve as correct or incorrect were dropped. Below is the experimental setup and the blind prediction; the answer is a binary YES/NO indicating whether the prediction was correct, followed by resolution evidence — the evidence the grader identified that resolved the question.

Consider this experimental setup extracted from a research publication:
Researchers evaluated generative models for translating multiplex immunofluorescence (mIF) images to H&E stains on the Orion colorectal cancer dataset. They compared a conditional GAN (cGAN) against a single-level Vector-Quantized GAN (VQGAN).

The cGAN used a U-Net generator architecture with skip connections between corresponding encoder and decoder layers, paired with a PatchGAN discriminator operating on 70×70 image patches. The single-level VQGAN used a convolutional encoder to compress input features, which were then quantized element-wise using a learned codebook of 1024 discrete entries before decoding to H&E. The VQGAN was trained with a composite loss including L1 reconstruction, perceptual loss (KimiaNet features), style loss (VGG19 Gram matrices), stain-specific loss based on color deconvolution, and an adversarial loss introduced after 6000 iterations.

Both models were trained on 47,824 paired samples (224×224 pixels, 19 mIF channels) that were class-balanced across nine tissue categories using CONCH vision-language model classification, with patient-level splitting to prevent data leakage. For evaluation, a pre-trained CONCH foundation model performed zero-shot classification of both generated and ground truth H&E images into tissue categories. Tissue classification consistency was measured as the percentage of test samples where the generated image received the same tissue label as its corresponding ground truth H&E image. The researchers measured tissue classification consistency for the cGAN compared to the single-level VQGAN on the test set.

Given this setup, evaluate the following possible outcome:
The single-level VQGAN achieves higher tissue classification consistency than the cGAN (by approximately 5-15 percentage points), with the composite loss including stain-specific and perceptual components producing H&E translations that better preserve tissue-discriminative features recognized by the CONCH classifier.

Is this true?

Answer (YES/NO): NO